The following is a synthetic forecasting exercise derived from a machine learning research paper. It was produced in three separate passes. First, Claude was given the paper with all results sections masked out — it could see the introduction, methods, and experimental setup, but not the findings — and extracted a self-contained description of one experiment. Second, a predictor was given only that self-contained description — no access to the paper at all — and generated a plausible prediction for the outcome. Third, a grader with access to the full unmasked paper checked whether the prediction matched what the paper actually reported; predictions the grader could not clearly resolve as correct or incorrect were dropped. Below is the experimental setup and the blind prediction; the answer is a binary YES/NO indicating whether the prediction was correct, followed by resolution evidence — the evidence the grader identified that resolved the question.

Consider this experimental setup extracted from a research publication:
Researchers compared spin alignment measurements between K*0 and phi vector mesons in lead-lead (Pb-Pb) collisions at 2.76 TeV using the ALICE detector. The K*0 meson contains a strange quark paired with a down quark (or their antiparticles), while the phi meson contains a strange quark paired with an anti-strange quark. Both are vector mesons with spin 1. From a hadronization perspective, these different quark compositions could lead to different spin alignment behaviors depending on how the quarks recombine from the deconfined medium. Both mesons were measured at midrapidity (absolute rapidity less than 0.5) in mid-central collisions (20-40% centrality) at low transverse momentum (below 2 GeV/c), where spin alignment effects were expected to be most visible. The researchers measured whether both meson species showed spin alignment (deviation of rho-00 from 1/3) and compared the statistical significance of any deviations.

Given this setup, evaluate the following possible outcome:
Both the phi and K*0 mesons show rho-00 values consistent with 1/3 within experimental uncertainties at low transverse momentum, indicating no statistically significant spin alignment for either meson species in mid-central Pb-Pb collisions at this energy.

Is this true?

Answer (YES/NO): NO